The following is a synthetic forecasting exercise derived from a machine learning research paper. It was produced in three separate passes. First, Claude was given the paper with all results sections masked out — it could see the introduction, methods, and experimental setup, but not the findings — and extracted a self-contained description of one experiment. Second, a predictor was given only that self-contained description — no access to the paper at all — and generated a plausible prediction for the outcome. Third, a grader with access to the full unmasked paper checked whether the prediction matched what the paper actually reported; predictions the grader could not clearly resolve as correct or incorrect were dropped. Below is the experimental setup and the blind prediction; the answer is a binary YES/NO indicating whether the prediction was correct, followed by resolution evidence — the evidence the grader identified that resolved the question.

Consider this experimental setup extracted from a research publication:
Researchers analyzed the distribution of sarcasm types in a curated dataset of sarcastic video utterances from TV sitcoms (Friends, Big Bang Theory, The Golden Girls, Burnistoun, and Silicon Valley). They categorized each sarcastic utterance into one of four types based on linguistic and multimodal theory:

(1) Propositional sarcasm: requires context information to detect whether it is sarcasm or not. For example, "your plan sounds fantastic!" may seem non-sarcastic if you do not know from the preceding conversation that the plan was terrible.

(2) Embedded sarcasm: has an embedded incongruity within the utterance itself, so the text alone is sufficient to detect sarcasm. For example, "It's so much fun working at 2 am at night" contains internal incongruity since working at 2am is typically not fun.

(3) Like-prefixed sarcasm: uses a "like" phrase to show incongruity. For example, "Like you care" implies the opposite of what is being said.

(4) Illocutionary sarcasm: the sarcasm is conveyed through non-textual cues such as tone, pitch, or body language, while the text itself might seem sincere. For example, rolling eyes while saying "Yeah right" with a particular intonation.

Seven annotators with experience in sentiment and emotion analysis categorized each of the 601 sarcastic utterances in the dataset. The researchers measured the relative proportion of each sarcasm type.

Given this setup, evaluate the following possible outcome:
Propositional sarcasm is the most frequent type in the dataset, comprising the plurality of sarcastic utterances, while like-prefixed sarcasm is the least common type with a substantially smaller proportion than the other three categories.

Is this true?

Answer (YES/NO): YES